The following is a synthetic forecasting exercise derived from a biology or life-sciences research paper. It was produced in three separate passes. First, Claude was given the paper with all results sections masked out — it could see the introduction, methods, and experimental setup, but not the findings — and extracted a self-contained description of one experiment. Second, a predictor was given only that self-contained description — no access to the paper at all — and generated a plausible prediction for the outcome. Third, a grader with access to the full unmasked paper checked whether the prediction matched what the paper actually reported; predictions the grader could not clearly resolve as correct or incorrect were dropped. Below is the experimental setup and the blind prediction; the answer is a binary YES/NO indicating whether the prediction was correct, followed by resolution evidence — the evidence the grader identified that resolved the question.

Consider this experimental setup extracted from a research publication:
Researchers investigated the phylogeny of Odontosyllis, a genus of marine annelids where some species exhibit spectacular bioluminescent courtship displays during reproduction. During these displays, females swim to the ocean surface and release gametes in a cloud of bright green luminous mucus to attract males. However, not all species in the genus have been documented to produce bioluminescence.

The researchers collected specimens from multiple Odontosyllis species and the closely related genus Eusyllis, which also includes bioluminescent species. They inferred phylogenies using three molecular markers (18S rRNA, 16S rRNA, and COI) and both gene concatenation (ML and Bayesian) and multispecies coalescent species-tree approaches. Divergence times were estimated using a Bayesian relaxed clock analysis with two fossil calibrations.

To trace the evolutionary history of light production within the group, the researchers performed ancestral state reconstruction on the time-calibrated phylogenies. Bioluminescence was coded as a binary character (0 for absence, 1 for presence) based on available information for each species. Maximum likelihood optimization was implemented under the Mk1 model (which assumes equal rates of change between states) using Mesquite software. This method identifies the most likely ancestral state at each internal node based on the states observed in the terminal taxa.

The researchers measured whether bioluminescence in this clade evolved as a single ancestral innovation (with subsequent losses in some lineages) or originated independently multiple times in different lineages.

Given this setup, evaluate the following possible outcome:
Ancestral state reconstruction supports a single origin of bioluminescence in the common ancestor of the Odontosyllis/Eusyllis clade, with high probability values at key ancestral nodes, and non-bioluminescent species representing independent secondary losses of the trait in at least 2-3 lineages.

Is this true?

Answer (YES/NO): YES